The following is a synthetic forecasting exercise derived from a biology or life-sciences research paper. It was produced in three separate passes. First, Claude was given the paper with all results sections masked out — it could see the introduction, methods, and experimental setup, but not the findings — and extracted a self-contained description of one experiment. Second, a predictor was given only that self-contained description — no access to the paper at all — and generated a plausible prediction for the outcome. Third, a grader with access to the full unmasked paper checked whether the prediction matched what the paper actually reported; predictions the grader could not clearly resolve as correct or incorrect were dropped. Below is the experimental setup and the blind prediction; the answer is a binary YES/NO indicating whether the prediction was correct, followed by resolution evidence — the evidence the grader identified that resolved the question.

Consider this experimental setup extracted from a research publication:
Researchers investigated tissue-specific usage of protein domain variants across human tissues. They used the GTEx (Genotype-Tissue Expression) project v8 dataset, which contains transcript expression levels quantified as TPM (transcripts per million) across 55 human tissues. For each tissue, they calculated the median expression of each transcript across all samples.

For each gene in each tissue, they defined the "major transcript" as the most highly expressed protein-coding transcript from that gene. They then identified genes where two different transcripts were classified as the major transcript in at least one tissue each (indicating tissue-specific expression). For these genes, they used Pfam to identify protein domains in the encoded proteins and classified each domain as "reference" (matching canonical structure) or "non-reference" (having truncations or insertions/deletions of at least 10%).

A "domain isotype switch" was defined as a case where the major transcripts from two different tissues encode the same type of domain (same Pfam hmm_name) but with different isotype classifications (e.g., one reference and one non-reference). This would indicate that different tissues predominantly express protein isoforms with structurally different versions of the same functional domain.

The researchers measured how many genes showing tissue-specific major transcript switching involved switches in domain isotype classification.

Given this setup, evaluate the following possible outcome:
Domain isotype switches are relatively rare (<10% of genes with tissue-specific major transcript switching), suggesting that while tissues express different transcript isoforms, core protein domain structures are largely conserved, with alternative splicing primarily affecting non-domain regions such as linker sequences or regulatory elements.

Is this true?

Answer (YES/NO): NO